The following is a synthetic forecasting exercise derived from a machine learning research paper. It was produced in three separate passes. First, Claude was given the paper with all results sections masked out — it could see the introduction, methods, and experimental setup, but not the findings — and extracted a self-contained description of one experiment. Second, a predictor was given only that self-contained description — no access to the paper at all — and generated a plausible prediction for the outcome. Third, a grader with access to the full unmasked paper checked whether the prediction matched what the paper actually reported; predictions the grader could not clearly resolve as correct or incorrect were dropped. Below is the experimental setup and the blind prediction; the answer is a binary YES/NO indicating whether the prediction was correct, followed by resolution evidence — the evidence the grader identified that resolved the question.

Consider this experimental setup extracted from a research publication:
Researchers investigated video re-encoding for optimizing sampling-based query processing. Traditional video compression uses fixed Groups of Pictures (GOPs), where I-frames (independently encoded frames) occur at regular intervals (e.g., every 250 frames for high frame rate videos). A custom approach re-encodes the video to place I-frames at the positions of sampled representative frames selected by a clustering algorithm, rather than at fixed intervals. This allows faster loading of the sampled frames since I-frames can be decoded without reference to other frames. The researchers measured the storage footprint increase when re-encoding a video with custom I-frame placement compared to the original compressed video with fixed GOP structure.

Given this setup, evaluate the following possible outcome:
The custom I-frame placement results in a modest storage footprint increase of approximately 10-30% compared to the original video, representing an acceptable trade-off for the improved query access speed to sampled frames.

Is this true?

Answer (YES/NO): NO